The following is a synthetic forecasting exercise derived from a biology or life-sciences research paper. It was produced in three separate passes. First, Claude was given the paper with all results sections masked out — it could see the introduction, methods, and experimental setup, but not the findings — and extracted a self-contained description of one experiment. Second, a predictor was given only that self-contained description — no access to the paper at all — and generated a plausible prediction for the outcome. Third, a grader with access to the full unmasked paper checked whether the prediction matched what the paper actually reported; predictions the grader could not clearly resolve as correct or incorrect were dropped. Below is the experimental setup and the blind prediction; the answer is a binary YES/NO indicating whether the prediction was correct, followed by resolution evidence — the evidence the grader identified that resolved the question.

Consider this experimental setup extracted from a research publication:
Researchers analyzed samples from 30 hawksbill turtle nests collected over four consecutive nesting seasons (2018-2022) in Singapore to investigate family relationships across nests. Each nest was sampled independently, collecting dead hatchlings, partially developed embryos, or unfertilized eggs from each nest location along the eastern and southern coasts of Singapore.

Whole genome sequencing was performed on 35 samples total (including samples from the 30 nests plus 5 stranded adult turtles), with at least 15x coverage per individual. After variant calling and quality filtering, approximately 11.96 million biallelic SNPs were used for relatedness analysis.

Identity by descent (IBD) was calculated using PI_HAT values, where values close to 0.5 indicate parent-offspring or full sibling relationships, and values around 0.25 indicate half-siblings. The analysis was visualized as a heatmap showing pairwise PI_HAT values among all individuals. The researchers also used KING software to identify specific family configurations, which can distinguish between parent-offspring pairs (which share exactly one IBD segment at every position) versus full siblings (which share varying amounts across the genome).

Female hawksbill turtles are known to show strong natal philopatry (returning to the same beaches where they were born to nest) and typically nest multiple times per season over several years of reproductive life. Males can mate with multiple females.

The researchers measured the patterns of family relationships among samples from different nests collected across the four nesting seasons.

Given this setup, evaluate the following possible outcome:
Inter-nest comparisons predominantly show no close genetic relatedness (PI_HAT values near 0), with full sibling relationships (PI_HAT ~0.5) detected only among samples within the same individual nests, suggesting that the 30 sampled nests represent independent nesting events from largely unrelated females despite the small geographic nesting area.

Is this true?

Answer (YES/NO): NO